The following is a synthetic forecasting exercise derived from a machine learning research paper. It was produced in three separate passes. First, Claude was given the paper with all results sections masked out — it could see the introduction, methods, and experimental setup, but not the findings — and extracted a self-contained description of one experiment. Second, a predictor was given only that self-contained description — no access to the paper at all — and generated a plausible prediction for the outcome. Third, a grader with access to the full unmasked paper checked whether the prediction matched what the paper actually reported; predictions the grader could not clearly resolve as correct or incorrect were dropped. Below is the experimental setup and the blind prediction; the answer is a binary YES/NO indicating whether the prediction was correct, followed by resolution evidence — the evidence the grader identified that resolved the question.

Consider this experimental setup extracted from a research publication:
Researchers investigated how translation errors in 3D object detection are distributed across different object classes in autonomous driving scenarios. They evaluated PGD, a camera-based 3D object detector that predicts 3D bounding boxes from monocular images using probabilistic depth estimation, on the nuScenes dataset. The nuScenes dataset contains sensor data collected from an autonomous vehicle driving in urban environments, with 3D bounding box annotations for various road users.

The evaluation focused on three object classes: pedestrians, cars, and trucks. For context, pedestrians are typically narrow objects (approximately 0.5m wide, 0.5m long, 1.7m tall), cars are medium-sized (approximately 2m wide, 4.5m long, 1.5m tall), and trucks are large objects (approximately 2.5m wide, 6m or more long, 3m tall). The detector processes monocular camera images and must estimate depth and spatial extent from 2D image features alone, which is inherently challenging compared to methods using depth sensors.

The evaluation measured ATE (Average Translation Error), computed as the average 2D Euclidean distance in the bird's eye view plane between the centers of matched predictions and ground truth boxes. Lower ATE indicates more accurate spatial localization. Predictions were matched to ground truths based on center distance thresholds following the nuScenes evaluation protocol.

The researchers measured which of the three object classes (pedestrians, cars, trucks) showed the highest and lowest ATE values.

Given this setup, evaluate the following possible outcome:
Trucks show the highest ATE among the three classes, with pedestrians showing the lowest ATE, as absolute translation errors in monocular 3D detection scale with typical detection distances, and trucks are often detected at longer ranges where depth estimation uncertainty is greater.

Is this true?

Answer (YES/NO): NO